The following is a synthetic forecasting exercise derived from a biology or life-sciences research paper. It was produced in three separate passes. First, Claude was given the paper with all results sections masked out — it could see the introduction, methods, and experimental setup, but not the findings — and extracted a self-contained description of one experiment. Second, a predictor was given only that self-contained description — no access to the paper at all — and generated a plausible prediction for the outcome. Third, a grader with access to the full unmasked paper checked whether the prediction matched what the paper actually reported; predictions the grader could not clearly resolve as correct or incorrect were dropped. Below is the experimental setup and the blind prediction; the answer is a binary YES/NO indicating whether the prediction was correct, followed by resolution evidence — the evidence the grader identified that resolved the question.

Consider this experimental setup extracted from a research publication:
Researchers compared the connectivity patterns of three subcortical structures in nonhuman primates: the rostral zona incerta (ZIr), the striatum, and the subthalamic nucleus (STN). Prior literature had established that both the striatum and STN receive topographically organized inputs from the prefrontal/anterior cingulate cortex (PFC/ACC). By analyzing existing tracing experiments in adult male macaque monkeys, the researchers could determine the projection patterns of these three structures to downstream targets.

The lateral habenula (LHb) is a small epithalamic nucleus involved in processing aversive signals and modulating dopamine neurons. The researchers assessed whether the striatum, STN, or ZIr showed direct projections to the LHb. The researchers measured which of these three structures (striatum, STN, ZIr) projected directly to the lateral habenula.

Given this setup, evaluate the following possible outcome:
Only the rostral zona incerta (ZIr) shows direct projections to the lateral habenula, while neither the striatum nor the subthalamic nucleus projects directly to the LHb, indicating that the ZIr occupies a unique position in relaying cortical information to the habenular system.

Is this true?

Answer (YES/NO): YES